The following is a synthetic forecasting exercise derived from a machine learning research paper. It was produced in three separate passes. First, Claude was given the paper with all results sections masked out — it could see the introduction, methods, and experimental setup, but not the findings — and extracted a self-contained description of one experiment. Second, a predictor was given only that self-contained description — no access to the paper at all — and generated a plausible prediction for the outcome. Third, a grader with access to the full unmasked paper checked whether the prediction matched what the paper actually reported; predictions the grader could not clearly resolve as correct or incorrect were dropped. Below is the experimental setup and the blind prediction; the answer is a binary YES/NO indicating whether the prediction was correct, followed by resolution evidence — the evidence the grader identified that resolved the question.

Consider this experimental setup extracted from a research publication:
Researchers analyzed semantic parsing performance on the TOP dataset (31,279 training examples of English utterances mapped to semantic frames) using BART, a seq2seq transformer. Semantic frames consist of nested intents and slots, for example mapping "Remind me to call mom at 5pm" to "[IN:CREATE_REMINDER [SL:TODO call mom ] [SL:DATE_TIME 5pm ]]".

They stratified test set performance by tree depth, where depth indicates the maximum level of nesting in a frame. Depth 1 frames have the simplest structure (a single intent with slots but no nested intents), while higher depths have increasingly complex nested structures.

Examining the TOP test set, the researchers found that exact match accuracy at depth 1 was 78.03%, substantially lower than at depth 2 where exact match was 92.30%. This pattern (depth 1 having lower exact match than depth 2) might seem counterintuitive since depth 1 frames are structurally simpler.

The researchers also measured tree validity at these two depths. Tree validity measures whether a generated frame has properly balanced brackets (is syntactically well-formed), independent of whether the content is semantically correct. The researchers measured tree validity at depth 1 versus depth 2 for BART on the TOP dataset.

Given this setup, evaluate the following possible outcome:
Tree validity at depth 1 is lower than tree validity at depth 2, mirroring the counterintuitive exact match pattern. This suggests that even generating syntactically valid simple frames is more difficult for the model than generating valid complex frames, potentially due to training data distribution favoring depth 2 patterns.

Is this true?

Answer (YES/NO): NO